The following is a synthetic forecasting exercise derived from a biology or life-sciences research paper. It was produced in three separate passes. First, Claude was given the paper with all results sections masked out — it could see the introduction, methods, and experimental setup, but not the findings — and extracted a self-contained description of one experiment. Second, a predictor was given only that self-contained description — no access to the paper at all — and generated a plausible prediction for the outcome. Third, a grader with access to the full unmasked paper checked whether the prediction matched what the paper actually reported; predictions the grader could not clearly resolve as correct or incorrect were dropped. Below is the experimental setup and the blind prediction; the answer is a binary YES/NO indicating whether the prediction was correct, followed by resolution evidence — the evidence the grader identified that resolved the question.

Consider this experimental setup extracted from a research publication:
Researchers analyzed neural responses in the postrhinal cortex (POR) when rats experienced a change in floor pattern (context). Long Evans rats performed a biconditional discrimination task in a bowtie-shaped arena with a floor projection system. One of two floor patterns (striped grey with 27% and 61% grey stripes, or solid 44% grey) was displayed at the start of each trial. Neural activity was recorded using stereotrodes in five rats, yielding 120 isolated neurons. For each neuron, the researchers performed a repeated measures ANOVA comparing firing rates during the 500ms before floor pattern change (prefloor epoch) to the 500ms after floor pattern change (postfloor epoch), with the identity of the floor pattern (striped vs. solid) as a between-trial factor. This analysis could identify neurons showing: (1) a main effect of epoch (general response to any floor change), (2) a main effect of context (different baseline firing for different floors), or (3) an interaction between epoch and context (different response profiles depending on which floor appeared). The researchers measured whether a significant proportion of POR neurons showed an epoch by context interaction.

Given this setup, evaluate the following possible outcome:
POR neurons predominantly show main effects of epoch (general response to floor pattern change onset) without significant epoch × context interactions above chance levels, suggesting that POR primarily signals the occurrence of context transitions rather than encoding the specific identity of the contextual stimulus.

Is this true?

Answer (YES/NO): NO